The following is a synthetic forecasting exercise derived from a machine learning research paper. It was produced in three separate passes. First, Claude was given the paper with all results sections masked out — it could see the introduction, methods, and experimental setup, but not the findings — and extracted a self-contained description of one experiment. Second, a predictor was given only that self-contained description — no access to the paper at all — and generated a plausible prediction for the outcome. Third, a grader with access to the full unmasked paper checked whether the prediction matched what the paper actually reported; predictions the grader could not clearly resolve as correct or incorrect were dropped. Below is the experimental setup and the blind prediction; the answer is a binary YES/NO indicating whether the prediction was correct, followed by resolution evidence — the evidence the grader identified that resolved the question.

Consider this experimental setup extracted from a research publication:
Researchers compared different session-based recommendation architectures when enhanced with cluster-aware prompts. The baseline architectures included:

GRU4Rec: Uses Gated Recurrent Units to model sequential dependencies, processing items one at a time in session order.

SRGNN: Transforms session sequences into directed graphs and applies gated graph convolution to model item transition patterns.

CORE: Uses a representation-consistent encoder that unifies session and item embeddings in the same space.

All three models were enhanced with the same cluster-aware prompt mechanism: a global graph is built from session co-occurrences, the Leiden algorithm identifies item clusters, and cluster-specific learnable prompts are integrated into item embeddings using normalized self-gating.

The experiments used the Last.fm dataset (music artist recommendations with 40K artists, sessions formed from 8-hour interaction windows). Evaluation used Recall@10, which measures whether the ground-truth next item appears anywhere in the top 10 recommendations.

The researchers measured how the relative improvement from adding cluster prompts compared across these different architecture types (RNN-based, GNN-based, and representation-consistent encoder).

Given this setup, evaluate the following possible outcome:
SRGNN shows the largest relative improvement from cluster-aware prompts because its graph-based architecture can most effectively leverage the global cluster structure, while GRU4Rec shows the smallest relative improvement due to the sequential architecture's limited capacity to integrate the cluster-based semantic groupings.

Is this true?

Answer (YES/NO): NO